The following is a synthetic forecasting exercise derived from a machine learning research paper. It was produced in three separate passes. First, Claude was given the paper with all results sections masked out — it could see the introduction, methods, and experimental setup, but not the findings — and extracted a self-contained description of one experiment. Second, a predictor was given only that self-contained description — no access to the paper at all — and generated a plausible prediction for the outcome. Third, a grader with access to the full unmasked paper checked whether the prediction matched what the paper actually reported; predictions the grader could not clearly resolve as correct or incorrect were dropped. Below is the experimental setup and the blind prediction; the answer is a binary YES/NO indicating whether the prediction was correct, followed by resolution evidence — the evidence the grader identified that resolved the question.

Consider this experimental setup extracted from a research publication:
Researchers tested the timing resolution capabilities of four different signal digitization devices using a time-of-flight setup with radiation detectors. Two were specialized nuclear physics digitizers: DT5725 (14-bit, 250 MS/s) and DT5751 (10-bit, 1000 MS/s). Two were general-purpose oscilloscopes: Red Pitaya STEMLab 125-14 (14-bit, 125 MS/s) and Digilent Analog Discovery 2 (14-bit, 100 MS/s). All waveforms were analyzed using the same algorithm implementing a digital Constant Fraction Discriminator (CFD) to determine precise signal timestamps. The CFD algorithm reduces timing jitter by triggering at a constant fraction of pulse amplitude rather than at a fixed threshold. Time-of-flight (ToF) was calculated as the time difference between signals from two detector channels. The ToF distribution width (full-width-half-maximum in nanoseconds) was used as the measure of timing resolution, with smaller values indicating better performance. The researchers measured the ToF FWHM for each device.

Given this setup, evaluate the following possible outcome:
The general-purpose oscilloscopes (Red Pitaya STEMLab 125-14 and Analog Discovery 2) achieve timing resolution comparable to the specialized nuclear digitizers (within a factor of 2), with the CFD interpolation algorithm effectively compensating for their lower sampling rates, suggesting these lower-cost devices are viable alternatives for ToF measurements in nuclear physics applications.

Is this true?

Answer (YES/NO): YES